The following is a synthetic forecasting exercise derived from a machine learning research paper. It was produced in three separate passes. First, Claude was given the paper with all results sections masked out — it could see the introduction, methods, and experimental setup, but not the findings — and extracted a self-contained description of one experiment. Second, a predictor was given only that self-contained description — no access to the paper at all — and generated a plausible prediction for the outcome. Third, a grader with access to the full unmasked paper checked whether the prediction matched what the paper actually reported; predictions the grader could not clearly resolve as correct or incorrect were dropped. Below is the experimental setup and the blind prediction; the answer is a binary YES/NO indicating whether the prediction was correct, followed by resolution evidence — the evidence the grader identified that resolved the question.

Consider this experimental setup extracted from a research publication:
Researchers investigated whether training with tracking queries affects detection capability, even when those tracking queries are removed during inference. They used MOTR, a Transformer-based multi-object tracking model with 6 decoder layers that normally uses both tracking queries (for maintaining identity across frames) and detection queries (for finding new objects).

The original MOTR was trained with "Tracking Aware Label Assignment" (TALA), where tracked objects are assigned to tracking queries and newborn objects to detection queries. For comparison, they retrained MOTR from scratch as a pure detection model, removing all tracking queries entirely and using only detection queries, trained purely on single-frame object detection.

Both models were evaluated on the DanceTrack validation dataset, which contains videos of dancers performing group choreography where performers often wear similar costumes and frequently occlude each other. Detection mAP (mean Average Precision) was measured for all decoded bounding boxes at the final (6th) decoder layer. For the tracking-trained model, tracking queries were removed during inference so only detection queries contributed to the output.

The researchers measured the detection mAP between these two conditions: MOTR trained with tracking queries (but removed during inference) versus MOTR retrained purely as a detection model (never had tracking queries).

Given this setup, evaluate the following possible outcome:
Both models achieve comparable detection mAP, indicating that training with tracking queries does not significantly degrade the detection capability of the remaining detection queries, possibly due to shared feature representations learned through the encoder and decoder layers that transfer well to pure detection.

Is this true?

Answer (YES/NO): NO